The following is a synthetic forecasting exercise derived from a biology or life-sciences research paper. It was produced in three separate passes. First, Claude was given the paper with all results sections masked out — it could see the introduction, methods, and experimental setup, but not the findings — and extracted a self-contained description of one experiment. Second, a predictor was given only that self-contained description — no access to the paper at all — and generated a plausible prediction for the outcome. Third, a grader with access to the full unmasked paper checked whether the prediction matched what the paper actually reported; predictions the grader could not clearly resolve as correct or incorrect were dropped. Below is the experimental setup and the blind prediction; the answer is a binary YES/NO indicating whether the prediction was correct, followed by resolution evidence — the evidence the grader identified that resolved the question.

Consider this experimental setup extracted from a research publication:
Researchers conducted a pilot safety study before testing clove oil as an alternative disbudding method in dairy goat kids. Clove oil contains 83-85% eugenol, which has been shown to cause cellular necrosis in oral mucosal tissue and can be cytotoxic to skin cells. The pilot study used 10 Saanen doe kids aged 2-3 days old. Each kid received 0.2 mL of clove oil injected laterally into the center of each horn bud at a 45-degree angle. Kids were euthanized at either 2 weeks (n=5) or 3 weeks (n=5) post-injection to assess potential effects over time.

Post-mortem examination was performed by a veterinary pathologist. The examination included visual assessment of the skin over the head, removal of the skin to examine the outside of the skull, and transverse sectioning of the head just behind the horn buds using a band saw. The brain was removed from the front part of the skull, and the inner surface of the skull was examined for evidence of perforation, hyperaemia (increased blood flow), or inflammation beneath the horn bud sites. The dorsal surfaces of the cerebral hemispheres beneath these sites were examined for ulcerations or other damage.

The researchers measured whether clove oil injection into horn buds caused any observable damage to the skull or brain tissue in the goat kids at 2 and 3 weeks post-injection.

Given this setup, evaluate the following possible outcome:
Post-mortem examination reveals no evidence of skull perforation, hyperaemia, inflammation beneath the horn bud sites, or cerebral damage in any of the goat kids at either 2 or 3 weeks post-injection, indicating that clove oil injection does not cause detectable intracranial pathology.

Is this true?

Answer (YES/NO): YES